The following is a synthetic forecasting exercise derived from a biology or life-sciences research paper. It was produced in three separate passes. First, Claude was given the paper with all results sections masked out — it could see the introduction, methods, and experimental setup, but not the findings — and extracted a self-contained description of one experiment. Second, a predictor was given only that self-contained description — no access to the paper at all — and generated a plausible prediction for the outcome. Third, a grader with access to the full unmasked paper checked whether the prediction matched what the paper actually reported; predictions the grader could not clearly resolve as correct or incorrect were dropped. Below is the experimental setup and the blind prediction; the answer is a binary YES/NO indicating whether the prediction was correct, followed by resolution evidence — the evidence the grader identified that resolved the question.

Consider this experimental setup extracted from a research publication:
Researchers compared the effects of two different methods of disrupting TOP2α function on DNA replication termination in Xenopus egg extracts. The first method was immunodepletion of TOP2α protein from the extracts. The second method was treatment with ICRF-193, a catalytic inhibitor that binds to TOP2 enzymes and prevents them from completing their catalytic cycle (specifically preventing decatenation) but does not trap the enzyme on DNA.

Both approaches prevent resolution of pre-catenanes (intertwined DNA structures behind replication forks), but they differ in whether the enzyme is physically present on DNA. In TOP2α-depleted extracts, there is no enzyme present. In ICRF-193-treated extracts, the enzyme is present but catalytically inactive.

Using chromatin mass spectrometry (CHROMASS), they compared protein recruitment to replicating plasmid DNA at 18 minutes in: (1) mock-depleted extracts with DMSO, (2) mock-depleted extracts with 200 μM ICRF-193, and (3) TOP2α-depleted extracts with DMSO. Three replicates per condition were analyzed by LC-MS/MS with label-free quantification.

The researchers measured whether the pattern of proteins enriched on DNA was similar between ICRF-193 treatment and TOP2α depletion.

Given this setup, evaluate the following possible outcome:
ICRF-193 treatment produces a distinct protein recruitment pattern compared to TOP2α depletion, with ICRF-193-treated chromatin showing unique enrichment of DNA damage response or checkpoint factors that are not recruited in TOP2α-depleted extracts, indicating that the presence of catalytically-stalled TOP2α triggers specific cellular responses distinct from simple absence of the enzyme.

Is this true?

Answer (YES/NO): NO